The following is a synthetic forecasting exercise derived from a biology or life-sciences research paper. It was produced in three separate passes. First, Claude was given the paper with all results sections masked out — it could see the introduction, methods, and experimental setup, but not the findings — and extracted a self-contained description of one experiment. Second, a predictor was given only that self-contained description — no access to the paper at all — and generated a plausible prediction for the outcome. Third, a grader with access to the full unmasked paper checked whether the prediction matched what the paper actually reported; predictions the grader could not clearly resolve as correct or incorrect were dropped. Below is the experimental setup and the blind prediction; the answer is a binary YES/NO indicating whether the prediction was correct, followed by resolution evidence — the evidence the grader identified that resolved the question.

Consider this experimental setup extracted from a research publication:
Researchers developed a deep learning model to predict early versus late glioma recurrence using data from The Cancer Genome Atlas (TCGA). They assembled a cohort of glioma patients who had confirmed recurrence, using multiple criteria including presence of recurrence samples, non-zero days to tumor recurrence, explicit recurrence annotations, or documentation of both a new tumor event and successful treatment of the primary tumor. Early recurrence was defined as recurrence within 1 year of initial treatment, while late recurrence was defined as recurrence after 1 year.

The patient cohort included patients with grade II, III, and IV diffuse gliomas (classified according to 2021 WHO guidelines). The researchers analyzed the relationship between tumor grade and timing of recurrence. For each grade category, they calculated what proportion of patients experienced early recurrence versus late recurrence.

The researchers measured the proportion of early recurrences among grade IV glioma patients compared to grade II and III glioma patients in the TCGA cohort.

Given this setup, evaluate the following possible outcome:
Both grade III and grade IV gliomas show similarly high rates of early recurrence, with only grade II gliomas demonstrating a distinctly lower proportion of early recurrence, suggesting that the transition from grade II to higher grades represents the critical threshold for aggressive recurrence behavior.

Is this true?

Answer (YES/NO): NO